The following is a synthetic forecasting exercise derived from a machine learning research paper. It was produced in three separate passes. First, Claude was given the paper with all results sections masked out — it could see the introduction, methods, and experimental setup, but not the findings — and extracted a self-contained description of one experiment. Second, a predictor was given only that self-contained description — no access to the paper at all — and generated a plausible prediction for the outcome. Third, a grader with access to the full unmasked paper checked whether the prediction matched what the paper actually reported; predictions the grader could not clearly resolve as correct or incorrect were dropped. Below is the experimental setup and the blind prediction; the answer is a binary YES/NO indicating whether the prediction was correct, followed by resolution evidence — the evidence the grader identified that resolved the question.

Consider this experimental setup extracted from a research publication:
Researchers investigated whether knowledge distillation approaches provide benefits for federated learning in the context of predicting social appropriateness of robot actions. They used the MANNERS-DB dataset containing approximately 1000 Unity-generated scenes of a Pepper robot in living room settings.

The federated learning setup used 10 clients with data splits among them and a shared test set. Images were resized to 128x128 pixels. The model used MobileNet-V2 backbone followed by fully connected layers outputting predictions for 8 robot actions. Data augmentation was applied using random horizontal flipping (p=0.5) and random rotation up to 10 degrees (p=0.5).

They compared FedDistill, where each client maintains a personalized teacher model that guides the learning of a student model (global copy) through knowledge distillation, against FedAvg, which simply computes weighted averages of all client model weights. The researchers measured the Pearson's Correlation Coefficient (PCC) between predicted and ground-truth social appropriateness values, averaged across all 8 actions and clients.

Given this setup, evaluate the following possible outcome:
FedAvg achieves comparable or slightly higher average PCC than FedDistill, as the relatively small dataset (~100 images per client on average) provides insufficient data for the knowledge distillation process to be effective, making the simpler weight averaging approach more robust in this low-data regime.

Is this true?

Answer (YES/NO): YES